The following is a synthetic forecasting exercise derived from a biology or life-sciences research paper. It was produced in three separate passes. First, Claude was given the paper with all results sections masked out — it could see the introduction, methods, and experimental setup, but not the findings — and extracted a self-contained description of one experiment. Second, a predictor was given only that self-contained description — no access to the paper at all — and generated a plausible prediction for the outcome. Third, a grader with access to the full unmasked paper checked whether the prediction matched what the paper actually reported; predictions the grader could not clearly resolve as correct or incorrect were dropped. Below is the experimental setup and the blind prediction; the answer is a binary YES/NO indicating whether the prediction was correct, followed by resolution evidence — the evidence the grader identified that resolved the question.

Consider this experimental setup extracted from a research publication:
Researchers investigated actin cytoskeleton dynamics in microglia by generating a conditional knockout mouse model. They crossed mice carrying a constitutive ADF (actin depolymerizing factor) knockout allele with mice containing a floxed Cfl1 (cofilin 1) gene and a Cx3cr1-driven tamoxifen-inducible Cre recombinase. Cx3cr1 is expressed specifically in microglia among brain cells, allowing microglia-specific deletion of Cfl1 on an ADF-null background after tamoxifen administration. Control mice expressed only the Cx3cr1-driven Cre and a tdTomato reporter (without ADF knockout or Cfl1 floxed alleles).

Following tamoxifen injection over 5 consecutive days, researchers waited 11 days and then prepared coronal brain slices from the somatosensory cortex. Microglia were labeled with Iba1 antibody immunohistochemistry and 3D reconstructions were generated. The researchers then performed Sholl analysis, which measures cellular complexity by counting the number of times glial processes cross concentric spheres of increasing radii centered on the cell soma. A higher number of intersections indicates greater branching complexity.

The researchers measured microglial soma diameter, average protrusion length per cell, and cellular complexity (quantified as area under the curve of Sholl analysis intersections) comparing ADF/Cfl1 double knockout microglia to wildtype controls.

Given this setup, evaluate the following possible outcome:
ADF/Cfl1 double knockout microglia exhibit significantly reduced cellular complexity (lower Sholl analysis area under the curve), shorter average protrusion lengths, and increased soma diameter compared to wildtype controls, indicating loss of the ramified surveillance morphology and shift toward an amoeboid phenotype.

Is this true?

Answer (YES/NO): YES